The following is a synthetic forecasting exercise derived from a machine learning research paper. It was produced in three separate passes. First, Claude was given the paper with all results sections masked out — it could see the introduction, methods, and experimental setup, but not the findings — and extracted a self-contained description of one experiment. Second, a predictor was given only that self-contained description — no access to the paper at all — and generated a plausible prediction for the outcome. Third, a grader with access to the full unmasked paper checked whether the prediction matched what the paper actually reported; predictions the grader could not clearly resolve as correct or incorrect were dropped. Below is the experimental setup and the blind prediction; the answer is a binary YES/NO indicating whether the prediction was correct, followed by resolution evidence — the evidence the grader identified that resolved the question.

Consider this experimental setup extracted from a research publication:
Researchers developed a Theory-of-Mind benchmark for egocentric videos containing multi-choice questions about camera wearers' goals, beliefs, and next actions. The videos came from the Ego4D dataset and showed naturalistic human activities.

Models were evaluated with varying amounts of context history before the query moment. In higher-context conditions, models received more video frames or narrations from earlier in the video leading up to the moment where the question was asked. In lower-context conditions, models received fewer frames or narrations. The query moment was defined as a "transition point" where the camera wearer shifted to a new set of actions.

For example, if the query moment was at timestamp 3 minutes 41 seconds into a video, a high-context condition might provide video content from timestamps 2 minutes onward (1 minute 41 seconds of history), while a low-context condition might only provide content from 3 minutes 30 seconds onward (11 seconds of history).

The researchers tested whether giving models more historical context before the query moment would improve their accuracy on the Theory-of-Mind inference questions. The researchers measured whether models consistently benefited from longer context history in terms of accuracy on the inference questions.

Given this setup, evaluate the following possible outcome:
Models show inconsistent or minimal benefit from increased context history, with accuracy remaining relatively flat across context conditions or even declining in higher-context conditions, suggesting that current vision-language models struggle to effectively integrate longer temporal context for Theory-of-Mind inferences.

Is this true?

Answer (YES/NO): NO